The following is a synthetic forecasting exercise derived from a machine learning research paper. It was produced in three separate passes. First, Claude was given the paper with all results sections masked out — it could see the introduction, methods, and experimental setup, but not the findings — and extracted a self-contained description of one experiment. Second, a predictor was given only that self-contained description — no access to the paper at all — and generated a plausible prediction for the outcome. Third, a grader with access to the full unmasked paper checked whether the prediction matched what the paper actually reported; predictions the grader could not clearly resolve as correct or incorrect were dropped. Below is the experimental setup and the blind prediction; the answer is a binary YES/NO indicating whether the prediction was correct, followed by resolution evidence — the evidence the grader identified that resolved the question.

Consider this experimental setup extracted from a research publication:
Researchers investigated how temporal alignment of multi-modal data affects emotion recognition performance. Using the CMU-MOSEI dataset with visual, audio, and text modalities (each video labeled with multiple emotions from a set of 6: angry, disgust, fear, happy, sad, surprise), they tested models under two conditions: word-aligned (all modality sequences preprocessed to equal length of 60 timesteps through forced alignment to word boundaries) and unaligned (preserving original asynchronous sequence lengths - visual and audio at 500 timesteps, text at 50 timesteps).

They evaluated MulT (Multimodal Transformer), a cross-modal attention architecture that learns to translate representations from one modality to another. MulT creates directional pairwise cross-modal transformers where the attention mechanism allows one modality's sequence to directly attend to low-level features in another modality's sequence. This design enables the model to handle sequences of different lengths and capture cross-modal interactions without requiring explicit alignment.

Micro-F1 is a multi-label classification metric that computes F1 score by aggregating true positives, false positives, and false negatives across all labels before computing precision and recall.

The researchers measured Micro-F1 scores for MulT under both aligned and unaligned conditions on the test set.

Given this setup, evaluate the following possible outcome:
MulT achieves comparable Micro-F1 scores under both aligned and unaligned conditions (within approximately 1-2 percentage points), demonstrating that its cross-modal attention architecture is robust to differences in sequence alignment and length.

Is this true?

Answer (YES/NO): YES